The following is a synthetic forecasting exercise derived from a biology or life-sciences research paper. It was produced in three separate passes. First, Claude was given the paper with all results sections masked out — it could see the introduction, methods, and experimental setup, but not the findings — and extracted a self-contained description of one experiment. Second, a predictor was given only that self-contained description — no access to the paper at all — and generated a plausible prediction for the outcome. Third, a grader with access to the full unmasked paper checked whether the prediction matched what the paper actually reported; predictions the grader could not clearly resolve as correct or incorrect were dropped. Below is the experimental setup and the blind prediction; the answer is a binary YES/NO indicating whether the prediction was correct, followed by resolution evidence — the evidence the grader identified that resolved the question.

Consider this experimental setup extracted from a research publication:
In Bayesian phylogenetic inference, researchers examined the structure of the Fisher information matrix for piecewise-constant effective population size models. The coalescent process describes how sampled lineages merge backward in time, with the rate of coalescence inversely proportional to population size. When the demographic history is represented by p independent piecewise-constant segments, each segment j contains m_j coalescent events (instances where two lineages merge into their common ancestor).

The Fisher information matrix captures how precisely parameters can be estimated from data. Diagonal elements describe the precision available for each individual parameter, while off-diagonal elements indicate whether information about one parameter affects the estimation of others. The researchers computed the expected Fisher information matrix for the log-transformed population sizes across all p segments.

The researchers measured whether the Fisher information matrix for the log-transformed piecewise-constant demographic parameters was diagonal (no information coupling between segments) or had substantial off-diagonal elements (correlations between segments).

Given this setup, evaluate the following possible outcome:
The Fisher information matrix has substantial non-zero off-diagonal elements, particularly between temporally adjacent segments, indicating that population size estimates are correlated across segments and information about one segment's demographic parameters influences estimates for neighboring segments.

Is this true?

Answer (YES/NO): NO